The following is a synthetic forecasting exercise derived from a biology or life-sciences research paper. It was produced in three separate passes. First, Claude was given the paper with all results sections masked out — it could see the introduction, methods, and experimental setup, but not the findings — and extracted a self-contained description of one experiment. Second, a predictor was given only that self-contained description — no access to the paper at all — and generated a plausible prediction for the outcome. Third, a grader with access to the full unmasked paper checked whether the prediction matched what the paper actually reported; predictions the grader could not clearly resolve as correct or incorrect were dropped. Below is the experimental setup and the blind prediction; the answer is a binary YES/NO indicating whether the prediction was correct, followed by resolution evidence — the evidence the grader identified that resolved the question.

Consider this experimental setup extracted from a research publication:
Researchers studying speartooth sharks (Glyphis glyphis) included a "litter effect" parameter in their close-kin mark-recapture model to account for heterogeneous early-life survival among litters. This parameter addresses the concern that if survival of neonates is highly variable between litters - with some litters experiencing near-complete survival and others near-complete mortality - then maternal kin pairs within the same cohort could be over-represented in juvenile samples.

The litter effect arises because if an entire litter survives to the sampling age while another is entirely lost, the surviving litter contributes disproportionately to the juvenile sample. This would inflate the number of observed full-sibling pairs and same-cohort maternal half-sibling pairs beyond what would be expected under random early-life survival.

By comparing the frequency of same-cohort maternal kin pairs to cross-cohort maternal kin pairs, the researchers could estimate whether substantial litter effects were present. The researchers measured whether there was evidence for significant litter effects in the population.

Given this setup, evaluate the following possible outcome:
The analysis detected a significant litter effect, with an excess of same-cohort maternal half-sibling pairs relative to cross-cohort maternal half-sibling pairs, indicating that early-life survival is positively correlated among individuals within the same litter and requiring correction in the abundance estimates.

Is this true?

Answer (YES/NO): NO